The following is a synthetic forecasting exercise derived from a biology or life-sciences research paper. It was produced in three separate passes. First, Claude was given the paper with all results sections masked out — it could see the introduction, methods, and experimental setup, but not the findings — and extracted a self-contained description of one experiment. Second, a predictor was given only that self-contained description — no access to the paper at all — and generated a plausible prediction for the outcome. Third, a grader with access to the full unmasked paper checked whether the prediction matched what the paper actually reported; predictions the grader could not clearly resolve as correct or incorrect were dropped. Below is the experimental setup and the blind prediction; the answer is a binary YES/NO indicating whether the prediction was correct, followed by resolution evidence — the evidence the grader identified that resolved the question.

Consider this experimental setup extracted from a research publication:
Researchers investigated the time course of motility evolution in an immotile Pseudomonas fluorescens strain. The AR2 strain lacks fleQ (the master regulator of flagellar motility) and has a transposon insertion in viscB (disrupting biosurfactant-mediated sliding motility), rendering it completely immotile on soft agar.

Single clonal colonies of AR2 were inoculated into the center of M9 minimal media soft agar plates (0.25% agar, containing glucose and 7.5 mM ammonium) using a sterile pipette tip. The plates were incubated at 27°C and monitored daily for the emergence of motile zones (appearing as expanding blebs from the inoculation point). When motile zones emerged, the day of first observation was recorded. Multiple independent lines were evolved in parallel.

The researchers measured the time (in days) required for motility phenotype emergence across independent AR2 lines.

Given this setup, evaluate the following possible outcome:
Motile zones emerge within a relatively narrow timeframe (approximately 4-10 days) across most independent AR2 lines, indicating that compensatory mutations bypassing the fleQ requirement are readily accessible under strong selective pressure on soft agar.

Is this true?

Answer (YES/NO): NO